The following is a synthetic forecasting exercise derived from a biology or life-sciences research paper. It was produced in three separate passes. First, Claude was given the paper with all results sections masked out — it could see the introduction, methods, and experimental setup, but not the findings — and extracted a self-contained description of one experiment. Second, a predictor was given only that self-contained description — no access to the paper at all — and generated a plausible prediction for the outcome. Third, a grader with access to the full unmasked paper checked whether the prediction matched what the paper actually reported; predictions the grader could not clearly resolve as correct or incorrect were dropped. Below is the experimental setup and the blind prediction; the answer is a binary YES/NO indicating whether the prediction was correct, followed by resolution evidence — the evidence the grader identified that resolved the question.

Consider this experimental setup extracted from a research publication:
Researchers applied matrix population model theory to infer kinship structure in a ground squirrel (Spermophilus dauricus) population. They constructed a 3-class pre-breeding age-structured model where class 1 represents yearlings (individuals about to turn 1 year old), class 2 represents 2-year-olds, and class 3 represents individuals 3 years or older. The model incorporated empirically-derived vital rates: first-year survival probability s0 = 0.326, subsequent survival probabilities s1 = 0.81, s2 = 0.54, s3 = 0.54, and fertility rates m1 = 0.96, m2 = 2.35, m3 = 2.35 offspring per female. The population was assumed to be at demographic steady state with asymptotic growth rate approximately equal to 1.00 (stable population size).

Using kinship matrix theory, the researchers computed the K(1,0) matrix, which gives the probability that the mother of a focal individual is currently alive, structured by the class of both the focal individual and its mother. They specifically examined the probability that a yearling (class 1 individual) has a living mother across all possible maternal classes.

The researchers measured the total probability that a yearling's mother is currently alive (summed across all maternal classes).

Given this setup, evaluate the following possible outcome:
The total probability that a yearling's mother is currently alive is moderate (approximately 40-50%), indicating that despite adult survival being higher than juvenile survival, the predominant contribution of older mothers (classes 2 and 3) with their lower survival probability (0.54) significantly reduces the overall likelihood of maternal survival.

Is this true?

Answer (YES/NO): NO